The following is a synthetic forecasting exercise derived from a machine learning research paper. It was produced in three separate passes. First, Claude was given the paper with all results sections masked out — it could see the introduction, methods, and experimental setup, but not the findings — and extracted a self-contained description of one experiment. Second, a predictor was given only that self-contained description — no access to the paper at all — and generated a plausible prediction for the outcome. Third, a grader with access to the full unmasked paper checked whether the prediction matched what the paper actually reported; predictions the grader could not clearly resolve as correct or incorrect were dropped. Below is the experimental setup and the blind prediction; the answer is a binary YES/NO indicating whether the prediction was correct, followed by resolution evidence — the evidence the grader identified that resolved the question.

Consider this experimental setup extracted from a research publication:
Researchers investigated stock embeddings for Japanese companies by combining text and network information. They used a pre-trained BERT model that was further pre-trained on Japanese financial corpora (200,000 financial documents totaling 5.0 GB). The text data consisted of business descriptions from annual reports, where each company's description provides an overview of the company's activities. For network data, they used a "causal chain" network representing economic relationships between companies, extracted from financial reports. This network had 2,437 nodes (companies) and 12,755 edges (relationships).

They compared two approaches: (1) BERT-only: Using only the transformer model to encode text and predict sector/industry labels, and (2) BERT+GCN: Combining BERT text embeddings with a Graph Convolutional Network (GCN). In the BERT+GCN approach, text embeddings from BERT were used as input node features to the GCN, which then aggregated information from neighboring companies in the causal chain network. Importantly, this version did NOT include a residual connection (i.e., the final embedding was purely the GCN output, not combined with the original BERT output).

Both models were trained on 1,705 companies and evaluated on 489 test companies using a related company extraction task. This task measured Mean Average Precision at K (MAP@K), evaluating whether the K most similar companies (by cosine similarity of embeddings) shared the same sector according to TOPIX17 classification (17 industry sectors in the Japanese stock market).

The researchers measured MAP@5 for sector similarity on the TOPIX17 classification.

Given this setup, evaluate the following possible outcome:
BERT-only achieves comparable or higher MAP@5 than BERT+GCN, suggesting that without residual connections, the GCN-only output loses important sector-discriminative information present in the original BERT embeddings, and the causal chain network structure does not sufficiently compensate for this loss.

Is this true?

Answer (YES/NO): YES